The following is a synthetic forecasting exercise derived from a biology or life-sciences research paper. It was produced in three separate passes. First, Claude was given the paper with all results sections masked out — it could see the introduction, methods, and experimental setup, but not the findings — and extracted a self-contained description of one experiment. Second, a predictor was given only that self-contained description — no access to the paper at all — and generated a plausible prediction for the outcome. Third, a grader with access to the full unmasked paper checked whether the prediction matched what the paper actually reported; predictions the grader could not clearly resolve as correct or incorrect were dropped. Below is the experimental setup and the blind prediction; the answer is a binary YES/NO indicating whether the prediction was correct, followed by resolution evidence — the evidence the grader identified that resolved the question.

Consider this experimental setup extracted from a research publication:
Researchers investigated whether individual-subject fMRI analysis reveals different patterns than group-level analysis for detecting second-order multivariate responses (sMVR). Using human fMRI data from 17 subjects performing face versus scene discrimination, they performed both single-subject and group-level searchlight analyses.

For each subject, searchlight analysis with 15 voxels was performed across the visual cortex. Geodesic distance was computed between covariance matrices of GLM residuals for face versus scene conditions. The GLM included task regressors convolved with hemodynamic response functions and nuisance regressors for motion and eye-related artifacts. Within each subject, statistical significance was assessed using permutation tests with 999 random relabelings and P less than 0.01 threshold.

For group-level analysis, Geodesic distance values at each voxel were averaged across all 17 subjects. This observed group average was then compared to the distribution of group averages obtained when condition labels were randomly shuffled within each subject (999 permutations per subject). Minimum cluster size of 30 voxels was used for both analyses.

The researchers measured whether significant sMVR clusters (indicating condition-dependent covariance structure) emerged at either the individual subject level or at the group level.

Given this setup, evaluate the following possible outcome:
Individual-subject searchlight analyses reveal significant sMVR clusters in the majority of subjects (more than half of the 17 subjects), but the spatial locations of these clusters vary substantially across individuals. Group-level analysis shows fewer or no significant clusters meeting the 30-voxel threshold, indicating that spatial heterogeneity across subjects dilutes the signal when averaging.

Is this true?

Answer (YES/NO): NO